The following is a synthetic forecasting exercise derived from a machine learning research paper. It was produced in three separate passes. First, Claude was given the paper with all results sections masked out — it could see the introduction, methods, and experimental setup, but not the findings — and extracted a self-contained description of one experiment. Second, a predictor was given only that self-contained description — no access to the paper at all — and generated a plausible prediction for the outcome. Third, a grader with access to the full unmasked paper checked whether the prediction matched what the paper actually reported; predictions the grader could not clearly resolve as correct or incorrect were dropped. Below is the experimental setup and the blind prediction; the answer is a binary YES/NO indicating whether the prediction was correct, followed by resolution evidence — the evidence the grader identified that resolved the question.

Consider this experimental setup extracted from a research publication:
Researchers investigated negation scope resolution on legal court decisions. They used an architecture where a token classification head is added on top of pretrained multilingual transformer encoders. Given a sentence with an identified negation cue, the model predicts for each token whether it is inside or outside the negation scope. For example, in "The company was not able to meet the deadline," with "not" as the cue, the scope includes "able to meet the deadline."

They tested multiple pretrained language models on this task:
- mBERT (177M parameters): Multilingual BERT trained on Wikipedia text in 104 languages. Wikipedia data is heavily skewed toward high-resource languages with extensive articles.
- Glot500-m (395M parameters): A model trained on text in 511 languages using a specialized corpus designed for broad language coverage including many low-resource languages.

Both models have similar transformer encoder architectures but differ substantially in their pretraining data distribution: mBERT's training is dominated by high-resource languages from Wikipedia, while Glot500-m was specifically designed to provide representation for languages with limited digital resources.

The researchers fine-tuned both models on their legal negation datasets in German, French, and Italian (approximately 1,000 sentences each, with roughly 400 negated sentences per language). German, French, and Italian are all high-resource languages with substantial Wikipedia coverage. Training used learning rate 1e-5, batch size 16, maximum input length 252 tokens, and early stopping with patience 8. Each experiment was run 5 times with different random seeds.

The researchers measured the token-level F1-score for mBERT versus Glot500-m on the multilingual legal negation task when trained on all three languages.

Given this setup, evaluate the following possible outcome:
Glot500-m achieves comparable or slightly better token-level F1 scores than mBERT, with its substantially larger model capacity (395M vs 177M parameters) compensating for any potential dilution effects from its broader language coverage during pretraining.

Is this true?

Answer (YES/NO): YES